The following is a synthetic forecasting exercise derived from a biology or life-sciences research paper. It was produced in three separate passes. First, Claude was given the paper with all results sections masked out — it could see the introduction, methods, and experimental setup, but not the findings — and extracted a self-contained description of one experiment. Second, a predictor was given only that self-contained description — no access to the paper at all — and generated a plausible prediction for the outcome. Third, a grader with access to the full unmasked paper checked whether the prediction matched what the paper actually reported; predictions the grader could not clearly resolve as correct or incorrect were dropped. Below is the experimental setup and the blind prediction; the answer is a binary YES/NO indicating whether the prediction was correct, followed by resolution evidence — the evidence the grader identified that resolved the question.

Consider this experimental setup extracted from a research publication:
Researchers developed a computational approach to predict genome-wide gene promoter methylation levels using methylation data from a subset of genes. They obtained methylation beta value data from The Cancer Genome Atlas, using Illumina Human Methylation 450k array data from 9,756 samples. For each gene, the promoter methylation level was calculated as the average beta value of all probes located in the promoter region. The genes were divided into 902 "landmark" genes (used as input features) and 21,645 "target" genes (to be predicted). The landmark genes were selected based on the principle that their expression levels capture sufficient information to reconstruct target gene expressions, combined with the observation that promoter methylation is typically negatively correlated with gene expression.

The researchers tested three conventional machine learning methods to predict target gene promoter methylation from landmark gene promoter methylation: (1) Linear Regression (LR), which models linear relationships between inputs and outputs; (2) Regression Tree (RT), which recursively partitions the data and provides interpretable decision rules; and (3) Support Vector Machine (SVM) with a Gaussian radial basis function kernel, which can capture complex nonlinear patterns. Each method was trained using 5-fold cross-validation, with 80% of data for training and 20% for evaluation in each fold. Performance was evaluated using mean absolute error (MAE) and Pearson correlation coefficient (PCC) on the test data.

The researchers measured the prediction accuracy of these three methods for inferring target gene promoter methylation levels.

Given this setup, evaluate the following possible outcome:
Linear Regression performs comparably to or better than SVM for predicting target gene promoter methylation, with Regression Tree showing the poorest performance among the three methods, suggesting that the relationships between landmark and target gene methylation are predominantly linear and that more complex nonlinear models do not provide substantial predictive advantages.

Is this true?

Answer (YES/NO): NO